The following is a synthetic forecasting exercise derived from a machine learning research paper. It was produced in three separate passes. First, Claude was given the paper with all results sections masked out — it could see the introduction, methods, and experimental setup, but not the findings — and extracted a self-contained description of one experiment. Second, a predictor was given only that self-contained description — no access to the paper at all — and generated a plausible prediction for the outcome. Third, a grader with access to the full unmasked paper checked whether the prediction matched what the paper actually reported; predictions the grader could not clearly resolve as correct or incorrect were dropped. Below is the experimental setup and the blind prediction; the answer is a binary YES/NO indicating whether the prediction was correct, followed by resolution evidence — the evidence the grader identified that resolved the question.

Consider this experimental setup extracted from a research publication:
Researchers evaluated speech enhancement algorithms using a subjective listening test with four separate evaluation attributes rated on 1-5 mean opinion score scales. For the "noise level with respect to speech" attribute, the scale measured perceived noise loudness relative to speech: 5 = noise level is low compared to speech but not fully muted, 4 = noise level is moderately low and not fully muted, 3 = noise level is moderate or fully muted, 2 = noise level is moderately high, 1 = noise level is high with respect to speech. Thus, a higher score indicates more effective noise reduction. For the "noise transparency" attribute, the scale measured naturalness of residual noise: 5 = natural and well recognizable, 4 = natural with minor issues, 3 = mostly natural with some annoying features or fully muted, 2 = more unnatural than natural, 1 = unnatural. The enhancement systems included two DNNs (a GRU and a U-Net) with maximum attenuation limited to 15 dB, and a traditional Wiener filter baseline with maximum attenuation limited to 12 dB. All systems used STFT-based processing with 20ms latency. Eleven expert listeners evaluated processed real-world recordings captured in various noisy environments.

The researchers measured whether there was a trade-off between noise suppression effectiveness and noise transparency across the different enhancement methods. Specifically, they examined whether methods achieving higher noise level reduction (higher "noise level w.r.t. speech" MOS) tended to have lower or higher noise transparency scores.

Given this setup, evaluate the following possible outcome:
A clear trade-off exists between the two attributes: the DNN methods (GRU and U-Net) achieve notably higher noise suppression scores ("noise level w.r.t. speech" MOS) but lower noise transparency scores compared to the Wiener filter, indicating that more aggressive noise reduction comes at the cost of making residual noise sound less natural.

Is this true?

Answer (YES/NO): NO